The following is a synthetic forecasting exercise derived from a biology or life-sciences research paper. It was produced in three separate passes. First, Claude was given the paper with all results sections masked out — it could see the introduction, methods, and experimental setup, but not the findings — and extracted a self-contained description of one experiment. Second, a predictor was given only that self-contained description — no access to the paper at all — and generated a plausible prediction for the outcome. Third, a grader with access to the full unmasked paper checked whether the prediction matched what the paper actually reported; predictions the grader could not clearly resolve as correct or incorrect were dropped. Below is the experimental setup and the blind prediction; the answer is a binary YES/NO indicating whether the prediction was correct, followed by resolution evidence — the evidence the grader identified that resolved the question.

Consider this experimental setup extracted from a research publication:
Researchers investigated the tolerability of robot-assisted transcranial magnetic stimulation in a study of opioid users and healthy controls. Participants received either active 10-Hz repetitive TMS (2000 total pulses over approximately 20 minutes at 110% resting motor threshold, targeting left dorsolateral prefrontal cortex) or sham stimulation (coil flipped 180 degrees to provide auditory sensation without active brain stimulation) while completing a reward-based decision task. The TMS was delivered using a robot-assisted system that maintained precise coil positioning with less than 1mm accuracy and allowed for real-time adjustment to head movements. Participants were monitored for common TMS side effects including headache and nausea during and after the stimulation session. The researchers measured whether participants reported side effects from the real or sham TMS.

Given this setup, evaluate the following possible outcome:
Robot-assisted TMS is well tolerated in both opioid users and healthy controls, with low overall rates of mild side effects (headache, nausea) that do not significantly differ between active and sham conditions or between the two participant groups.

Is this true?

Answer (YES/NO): YES